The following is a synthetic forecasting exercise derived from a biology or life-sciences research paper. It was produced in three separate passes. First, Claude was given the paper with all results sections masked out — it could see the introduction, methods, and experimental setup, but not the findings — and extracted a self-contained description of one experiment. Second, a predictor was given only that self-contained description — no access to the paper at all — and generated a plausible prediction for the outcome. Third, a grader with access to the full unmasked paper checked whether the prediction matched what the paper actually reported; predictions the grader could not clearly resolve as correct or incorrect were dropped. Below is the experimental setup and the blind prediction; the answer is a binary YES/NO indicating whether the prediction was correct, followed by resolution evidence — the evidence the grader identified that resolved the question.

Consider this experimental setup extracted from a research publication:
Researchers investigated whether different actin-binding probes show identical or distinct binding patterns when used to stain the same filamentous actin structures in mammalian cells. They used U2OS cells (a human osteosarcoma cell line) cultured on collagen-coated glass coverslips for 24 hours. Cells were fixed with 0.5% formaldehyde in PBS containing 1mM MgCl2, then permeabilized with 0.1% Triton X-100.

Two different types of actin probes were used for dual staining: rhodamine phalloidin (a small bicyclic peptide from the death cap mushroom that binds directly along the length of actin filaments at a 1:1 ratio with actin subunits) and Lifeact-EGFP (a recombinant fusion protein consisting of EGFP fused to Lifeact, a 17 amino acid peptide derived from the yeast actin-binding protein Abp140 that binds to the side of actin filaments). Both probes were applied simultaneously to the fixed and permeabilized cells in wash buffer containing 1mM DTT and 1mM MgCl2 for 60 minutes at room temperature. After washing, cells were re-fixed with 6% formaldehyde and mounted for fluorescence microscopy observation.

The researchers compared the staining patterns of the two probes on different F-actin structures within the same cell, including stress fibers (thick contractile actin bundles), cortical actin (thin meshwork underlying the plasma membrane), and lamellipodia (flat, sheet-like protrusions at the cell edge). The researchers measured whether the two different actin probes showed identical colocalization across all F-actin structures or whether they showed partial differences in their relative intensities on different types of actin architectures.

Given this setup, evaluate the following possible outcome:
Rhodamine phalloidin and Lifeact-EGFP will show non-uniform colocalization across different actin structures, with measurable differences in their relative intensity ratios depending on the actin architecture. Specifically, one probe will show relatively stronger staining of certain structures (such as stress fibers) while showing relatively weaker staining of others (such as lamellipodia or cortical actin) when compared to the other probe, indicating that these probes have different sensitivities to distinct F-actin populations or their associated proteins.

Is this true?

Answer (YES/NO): YES